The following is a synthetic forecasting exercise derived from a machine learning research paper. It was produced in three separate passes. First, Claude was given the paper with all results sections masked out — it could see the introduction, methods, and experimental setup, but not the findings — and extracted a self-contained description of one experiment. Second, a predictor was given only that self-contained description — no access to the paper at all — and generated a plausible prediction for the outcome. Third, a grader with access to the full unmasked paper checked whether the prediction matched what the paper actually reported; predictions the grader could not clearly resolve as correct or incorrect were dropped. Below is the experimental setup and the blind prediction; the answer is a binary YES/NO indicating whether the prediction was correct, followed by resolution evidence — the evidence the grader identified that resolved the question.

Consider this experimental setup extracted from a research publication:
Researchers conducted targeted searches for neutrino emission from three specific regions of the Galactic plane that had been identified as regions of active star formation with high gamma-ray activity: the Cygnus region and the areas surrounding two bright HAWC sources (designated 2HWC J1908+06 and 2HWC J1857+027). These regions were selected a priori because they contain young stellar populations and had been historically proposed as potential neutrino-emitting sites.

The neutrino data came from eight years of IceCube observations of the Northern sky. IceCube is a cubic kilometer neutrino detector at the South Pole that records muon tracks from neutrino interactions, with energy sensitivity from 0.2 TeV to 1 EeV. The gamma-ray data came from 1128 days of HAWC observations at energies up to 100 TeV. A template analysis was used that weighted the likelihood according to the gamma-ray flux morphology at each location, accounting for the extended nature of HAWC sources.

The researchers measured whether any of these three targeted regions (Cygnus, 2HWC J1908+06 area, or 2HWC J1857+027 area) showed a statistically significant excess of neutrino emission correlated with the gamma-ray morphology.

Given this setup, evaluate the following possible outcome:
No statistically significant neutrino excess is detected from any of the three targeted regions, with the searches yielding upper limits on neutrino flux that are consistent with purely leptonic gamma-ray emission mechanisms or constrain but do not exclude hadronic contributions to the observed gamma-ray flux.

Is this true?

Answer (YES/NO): NO